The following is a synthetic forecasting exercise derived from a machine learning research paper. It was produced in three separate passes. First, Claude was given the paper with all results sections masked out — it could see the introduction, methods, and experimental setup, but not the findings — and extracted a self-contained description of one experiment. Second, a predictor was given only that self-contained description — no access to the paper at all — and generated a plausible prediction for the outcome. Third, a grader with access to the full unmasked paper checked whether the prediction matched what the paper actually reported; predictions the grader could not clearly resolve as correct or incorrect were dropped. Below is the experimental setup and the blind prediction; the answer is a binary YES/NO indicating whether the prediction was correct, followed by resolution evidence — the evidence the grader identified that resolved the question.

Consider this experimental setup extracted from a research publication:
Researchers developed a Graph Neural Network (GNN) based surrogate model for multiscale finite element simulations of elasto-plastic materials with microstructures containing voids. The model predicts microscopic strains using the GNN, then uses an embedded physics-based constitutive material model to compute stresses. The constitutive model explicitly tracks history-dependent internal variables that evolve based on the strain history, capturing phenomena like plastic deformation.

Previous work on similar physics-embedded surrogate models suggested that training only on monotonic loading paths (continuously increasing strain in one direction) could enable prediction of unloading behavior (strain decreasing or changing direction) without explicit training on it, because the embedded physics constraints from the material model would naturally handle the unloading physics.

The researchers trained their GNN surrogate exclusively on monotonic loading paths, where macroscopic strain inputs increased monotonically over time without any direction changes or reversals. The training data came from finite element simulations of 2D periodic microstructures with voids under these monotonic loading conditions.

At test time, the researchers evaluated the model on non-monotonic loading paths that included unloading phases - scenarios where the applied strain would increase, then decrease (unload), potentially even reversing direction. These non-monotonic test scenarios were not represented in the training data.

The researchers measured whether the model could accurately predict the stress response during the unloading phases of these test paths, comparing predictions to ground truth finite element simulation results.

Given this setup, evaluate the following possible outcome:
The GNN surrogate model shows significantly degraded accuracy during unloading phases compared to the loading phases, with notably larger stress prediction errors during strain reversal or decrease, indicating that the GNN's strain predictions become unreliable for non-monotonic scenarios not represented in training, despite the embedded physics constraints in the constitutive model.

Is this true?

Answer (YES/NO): YES